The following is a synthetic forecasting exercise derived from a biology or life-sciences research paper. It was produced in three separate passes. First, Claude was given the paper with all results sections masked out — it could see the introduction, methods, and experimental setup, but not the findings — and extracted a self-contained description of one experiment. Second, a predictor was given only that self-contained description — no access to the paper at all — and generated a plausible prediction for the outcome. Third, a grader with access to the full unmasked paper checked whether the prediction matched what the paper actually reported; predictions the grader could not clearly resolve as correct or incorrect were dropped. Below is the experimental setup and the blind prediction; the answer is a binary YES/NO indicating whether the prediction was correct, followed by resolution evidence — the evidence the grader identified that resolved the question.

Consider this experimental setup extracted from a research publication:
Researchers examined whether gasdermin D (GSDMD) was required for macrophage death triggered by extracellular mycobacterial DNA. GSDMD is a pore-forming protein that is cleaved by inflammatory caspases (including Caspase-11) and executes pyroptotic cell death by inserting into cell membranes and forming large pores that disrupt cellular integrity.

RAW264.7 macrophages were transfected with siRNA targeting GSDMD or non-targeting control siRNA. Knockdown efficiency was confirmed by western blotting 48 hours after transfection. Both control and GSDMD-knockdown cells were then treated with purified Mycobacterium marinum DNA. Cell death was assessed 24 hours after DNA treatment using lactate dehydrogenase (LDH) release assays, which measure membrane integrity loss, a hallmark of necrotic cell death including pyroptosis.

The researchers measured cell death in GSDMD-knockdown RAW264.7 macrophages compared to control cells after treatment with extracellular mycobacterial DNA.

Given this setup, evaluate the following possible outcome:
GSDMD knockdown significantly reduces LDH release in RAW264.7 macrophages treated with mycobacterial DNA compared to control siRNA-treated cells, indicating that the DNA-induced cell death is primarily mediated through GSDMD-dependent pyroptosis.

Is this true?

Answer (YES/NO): YES